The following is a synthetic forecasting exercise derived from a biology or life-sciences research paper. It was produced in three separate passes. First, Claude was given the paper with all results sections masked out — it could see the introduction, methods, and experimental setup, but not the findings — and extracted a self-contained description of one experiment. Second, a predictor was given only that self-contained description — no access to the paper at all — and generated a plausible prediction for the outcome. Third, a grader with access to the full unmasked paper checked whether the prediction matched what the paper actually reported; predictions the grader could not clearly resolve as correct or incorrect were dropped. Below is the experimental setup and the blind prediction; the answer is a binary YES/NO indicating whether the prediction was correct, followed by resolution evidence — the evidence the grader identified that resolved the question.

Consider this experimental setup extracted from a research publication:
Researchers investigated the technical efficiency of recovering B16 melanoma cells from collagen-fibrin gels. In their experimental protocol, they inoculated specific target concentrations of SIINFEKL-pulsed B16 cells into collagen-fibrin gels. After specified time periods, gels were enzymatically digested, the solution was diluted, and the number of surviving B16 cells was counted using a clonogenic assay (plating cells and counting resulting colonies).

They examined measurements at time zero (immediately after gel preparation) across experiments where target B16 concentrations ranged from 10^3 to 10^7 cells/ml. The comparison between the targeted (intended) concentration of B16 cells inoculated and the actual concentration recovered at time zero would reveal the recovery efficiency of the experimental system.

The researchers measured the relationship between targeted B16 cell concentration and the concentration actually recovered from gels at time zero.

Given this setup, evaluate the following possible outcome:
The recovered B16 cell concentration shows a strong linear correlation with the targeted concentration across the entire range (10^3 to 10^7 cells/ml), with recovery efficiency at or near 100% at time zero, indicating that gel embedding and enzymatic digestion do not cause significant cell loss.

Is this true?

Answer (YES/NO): NO